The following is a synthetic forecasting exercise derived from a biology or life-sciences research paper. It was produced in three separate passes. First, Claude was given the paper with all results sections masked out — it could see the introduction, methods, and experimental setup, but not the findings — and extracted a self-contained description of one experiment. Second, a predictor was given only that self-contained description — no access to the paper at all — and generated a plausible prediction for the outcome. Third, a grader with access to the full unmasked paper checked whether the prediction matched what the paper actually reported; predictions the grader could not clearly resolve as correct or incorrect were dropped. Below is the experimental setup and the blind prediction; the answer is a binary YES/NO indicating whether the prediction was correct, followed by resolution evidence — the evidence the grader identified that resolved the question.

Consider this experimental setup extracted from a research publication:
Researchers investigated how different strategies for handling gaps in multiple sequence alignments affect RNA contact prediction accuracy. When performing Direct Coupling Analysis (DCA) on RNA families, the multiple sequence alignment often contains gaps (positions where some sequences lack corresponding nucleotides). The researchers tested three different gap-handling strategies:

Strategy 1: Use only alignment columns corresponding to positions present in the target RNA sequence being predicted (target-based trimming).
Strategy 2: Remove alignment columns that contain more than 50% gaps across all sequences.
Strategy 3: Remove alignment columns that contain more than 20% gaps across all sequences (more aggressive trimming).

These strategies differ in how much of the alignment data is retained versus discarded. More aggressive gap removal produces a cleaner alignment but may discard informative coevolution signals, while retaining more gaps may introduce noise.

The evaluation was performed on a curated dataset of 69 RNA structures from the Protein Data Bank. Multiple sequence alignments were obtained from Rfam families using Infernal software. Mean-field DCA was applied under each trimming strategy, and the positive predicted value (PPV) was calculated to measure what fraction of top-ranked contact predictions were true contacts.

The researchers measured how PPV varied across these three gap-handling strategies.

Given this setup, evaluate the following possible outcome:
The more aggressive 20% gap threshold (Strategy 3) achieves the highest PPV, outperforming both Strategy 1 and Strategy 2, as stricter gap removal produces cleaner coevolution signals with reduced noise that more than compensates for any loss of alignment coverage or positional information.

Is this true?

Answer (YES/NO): NO